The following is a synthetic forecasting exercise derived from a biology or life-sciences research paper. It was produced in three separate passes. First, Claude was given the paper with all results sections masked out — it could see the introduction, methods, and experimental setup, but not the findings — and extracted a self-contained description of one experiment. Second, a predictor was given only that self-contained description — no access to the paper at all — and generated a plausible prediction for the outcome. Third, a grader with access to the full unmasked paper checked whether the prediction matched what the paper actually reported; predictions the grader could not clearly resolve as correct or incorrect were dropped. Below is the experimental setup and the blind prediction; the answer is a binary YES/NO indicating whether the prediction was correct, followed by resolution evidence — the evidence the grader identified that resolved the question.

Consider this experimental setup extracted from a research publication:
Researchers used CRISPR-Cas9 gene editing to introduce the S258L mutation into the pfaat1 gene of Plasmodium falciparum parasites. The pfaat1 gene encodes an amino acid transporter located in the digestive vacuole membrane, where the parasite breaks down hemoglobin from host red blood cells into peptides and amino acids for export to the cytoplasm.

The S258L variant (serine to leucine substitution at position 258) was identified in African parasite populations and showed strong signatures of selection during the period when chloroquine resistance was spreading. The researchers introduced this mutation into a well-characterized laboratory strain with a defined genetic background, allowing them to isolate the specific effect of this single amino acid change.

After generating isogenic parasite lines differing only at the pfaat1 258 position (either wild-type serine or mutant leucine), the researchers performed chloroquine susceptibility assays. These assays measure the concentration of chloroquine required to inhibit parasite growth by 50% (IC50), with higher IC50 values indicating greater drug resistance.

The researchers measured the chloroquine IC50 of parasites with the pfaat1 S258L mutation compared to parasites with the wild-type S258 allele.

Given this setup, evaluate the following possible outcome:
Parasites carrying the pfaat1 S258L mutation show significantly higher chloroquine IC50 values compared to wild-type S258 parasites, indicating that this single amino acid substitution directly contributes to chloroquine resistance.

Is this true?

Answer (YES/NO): YES